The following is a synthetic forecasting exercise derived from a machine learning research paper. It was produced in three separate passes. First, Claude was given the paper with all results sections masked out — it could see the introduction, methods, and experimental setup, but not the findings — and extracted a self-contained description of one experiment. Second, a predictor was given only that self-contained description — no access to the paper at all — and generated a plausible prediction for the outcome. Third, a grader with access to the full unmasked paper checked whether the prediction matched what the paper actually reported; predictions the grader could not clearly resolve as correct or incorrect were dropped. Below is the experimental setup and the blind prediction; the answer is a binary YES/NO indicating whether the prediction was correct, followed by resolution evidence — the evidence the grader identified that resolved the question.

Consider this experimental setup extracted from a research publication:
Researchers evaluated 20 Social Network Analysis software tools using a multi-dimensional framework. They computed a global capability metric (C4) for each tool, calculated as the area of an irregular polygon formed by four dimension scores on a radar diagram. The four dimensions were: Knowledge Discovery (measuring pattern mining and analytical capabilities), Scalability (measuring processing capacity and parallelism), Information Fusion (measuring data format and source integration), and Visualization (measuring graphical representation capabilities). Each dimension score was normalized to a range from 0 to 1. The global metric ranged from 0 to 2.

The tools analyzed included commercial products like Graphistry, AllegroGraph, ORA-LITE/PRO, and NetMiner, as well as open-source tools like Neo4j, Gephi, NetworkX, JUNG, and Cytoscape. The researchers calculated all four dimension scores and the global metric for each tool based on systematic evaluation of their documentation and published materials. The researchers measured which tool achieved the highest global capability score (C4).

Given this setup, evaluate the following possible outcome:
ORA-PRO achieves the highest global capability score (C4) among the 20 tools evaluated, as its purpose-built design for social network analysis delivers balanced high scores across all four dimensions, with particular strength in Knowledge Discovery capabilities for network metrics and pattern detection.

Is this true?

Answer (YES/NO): NO